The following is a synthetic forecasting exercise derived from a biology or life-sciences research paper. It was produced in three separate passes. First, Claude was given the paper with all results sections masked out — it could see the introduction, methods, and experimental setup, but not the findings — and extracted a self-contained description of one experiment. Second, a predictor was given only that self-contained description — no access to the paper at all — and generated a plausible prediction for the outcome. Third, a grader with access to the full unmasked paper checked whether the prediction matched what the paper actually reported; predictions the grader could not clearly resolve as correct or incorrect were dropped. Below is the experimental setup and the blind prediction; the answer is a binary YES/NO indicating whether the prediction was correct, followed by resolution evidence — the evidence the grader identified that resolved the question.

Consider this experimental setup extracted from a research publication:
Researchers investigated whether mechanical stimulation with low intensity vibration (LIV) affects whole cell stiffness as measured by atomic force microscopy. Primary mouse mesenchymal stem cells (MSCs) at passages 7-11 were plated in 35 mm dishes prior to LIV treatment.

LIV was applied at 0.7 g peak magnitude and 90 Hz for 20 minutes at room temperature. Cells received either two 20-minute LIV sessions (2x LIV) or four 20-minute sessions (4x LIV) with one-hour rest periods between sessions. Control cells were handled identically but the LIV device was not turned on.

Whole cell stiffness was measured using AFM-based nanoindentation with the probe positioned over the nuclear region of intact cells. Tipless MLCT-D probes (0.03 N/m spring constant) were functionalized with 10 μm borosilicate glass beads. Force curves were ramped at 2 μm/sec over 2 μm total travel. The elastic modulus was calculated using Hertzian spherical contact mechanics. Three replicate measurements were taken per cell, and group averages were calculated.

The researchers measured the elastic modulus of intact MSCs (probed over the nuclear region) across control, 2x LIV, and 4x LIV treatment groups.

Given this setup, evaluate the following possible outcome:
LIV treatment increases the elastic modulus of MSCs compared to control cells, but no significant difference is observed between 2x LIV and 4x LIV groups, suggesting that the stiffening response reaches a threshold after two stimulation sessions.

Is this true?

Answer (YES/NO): NO